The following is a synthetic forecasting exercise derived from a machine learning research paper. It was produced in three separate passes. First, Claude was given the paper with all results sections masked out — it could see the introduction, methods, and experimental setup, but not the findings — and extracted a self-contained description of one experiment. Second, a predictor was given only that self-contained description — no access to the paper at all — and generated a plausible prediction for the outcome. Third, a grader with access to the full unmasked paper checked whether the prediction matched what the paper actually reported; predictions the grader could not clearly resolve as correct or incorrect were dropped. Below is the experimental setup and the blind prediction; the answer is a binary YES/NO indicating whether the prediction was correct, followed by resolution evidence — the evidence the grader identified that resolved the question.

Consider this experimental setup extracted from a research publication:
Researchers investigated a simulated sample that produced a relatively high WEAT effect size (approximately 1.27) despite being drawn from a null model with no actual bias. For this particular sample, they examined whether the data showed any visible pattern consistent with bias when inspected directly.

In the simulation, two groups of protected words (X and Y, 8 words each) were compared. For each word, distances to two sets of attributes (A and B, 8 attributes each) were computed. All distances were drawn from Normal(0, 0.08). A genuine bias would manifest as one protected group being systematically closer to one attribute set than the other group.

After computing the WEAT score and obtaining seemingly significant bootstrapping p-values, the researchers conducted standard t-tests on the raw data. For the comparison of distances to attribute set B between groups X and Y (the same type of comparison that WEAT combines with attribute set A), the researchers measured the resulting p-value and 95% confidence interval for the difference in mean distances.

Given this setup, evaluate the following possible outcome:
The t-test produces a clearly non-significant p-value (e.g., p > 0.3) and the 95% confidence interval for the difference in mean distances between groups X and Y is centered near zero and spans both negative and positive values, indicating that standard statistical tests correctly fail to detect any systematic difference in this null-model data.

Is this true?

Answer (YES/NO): NO